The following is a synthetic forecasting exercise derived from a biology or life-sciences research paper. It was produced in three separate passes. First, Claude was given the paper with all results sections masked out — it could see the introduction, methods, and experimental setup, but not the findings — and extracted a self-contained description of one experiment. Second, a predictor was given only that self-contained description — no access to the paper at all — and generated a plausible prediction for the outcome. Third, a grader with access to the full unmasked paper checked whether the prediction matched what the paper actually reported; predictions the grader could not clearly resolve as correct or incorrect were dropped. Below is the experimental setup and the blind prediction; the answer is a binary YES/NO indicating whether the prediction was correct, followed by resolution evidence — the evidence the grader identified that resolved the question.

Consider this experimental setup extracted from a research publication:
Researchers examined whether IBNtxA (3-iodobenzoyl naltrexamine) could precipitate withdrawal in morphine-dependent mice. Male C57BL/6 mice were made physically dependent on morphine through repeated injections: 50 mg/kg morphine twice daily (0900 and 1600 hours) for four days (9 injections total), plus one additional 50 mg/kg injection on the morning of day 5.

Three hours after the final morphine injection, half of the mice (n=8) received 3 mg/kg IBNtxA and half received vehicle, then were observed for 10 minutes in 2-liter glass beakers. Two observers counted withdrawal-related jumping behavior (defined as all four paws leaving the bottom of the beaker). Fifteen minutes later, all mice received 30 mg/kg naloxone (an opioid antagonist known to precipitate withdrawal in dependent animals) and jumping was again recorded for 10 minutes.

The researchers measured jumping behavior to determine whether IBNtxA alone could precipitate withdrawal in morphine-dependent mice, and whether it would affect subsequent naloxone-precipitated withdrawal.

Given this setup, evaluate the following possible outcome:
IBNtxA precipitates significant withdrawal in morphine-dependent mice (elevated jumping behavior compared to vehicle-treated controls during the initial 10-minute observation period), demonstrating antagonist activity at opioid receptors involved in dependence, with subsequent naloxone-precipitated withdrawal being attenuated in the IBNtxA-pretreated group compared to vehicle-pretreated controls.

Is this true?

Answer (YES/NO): NO